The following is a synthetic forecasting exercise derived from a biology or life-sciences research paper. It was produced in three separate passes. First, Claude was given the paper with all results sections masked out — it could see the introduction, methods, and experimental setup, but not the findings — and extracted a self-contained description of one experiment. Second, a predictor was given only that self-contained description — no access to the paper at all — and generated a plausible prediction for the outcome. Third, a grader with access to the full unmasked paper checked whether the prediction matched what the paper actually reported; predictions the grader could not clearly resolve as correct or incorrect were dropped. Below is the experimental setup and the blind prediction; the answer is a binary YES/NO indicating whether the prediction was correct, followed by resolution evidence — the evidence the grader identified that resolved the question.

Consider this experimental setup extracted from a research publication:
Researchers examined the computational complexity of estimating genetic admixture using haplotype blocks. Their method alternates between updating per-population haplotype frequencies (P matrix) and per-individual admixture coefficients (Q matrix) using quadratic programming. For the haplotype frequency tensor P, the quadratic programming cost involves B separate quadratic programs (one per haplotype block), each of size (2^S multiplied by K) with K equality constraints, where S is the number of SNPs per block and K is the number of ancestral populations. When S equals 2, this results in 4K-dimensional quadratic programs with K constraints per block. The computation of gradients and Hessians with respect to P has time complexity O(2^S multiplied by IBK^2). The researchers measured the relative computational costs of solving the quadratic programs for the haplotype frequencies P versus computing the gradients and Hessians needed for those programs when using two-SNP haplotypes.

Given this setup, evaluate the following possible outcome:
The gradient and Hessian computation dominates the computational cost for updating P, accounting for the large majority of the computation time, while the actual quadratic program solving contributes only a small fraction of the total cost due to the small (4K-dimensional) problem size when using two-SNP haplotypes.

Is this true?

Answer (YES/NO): NO